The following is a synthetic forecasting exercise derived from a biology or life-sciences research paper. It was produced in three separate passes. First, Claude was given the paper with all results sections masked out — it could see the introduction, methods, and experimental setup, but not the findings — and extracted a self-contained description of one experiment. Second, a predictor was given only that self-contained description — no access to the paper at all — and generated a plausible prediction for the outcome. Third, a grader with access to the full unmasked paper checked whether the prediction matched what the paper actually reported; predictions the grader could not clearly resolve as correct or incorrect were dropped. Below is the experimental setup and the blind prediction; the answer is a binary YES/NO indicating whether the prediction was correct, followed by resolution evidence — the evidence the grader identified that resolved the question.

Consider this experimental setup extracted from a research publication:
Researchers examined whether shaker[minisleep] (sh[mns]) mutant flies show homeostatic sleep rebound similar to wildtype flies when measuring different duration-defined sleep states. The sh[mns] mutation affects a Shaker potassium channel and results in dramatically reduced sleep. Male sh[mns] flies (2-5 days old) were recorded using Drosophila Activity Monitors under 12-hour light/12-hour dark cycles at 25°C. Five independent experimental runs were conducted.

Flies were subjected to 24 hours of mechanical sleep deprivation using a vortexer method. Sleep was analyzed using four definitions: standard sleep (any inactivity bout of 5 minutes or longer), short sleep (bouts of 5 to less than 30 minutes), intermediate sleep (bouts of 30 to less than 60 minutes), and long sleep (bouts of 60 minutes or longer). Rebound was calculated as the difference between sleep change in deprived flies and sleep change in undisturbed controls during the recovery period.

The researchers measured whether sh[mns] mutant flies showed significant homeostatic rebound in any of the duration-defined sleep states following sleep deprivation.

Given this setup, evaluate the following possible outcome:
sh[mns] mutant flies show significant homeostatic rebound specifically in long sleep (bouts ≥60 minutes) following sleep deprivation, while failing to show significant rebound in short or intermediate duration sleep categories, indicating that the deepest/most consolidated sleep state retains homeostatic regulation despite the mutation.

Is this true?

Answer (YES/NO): NO